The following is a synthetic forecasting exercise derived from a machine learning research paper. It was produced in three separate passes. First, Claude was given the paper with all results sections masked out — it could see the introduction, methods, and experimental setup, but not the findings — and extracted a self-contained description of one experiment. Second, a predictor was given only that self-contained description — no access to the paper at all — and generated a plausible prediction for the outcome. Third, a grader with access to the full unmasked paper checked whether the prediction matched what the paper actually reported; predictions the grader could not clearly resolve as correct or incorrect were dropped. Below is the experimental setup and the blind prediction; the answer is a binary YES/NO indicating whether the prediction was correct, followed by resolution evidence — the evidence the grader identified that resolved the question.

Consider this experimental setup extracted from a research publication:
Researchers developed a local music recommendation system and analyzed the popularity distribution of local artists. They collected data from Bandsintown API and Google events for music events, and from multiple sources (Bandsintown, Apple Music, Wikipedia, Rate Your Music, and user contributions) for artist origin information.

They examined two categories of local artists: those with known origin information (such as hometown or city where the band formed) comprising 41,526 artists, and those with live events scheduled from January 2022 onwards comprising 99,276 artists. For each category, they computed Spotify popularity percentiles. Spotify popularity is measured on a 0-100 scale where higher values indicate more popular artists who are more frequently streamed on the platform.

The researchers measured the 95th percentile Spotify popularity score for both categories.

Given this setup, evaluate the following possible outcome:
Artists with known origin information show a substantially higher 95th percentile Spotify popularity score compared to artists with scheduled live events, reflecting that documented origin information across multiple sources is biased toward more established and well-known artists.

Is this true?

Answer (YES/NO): NO